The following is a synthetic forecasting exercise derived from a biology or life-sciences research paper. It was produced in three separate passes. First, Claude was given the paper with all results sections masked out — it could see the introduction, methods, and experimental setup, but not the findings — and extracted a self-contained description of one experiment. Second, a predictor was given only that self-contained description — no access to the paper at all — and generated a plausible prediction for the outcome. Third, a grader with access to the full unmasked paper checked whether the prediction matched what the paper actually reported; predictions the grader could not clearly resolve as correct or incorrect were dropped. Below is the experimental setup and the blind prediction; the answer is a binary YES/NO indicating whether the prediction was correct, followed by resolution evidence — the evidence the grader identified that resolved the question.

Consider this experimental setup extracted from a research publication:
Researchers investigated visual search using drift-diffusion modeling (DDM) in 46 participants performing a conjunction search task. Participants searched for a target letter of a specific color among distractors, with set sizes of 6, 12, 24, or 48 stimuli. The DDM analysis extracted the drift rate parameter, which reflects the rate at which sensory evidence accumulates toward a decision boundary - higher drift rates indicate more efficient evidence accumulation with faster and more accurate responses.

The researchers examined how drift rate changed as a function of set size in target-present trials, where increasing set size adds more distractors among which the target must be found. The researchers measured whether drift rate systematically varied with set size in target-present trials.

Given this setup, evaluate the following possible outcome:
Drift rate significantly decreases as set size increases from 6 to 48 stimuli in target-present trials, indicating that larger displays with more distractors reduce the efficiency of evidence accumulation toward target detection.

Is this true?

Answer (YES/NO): YES